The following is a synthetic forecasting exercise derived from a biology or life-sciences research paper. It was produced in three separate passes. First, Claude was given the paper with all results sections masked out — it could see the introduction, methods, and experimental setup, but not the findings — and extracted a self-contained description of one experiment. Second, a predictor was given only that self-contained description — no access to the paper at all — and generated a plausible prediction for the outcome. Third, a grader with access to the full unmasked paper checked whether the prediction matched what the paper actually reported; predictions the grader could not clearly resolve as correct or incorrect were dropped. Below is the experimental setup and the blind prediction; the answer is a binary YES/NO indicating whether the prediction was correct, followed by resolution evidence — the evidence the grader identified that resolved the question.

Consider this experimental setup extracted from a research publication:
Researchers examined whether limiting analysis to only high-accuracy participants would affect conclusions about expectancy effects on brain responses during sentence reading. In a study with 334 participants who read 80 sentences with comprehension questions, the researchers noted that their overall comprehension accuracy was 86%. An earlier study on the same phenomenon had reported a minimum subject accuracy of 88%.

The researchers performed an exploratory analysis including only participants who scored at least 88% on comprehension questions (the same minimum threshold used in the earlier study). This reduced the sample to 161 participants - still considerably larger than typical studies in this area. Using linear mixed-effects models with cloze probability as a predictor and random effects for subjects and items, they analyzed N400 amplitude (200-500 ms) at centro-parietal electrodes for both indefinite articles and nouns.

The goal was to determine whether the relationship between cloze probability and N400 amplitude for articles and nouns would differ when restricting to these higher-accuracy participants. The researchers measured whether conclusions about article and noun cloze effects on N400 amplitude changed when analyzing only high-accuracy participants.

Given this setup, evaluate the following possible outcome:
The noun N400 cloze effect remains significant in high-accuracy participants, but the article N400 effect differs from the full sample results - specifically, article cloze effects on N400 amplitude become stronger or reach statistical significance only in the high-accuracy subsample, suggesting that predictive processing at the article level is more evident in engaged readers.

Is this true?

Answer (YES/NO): NO